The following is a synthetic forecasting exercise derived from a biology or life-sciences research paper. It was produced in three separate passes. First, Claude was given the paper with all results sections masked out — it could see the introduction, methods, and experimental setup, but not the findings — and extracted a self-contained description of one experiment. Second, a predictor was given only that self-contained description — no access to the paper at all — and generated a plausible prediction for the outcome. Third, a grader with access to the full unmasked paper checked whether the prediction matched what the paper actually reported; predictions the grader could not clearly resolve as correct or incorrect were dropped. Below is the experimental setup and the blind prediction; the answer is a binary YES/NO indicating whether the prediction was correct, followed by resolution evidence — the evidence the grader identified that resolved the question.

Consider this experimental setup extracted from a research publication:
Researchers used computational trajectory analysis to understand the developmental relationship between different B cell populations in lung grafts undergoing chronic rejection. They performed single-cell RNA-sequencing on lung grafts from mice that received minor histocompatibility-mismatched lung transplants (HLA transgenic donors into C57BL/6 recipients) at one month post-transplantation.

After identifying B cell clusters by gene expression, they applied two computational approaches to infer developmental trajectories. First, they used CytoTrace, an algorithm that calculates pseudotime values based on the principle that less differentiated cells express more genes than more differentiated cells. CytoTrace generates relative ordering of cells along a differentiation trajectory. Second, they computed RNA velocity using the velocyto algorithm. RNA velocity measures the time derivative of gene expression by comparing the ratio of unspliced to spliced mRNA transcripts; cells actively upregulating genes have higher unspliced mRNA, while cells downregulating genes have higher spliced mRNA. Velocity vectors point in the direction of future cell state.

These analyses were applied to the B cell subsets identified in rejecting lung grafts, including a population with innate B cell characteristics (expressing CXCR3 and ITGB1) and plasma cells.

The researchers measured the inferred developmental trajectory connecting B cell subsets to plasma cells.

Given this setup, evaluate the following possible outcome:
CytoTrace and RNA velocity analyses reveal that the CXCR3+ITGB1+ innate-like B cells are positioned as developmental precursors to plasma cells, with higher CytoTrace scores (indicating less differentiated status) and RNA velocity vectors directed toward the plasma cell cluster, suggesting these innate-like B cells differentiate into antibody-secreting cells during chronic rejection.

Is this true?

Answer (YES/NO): YES